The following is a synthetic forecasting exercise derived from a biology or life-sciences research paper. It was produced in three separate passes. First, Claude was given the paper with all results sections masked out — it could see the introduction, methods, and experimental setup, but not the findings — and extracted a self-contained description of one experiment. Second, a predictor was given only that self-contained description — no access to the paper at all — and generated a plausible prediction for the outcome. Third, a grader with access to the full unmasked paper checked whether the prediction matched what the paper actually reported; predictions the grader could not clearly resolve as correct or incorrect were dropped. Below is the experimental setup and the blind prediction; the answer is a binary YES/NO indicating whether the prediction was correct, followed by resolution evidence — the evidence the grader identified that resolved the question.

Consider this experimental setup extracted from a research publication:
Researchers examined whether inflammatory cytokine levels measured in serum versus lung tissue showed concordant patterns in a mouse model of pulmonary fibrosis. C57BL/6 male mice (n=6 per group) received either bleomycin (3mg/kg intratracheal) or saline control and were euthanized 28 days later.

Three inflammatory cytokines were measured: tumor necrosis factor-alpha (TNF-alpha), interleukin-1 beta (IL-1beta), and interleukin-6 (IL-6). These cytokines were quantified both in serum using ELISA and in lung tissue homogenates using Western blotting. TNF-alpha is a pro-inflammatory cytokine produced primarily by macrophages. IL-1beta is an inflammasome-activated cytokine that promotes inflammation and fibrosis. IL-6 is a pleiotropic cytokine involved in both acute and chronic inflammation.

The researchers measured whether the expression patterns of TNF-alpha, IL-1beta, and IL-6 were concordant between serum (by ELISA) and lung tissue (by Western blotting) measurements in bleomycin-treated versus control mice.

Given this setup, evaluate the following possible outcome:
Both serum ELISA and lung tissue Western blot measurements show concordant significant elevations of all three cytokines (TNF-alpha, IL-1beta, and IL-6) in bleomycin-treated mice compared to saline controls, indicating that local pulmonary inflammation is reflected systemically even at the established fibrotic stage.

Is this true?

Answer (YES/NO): YES